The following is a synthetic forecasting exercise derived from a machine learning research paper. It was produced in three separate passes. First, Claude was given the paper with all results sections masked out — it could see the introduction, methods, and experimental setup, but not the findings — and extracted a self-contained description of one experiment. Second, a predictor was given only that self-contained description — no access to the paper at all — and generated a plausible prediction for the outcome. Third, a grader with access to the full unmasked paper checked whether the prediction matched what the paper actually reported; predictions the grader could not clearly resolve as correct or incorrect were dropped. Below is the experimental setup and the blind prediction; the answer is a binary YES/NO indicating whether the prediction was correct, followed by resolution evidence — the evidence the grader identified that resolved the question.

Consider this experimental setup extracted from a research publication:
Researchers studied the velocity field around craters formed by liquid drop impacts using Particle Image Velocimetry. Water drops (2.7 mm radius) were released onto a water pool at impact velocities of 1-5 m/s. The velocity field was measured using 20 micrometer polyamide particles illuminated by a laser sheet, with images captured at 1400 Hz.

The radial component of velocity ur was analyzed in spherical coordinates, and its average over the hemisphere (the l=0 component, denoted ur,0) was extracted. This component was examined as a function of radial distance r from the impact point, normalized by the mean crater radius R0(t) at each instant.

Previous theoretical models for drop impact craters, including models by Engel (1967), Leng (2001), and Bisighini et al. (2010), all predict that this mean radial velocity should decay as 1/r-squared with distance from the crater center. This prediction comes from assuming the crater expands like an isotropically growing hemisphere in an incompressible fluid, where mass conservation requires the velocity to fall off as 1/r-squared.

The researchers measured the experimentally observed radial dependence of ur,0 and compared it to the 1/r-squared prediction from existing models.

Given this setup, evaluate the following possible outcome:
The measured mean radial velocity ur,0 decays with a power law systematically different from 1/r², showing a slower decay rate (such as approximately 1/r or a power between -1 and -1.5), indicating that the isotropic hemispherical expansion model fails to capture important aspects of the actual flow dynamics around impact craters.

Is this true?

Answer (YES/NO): NO